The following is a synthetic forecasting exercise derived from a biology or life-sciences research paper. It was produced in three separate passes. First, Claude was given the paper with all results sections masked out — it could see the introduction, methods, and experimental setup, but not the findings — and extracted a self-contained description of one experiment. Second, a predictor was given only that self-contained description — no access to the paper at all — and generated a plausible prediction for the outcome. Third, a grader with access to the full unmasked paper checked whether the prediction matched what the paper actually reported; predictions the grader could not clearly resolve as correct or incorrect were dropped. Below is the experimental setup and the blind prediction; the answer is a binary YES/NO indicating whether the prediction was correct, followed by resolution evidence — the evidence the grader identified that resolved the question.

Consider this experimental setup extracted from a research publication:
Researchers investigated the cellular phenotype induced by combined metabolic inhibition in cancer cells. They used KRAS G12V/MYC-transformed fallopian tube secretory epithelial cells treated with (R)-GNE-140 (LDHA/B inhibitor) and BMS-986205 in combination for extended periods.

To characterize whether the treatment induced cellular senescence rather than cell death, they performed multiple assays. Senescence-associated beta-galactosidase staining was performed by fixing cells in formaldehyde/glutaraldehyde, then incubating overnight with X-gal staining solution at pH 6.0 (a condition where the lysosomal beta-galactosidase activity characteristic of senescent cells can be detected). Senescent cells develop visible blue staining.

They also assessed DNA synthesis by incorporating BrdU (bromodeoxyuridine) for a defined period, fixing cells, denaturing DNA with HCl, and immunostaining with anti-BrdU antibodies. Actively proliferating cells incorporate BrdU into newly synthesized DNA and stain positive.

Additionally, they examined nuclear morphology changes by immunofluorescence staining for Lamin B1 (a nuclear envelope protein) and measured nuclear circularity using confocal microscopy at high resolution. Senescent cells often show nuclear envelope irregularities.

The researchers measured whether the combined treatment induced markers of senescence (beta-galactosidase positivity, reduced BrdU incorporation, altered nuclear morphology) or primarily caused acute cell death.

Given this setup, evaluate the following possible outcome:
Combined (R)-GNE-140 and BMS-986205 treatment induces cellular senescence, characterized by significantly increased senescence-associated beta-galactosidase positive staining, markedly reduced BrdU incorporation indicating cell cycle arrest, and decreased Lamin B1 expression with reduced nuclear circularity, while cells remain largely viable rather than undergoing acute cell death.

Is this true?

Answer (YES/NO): YES